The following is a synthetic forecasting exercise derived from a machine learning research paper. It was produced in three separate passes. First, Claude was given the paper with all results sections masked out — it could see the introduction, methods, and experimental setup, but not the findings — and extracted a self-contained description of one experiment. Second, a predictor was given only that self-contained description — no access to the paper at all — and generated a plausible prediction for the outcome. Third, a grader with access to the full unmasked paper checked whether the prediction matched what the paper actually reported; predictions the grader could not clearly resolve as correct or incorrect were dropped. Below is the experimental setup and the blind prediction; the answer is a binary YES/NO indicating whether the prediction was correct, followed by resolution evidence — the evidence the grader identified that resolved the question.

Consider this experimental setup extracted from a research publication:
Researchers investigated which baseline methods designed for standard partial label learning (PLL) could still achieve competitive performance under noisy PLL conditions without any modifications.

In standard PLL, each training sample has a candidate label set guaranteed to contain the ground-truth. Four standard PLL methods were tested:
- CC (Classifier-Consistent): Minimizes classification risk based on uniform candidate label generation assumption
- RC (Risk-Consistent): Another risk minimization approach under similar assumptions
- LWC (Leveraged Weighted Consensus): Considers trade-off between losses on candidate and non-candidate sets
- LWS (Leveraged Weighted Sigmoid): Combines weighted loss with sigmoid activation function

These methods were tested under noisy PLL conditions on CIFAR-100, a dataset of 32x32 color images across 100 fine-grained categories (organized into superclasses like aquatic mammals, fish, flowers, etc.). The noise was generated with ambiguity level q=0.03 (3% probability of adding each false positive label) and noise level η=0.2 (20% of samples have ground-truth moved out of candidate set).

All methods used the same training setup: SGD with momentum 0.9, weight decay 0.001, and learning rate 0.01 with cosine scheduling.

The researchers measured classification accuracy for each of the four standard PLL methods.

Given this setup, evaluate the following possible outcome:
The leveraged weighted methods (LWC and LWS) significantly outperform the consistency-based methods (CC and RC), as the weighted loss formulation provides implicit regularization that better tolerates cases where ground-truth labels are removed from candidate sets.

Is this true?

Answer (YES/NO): NO